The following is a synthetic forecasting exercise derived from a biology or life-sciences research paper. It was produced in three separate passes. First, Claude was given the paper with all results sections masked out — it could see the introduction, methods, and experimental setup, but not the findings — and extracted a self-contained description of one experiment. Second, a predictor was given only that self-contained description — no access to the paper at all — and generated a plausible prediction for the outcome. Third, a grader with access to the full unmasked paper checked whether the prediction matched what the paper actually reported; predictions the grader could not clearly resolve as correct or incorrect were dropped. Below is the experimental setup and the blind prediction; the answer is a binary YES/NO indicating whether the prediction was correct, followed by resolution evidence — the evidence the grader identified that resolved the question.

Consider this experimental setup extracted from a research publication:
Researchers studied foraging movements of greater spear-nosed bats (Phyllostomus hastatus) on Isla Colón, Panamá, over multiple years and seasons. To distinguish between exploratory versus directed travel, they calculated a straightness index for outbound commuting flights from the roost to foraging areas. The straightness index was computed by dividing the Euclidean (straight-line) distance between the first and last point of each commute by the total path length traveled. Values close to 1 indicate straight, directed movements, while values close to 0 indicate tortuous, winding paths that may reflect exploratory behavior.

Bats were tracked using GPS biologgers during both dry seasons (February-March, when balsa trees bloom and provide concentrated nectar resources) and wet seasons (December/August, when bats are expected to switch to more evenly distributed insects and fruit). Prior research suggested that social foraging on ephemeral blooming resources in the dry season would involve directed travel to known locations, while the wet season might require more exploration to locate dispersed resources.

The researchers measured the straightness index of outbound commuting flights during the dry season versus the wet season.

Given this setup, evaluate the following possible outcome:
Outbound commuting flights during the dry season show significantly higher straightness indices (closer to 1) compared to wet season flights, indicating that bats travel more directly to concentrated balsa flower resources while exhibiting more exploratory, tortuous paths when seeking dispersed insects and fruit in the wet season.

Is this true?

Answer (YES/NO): NO